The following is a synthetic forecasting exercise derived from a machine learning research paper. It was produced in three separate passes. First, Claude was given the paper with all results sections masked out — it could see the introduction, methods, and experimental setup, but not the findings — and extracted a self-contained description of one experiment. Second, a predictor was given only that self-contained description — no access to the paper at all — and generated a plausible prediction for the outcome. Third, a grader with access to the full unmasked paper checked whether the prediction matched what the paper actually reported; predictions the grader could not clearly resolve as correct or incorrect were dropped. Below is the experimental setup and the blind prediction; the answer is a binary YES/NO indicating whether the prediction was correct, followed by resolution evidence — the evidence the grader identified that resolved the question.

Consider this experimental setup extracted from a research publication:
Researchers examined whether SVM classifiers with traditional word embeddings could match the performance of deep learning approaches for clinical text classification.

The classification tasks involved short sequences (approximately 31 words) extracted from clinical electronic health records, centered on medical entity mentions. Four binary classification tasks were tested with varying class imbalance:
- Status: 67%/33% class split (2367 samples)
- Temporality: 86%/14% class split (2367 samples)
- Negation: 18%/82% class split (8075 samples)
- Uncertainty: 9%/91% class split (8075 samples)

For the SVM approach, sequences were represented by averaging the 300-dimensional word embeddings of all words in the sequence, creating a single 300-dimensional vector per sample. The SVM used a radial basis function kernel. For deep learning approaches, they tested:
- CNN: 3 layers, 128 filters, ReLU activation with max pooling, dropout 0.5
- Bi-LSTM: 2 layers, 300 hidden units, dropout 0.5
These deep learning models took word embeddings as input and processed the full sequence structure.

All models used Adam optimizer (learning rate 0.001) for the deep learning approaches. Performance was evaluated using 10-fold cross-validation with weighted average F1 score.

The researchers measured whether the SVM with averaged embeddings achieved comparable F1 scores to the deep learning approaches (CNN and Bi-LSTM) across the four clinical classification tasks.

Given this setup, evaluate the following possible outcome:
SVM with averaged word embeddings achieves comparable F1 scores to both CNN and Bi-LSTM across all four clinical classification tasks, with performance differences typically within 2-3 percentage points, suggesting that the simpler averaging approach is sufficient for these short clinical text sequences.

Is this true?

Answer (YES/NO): NO